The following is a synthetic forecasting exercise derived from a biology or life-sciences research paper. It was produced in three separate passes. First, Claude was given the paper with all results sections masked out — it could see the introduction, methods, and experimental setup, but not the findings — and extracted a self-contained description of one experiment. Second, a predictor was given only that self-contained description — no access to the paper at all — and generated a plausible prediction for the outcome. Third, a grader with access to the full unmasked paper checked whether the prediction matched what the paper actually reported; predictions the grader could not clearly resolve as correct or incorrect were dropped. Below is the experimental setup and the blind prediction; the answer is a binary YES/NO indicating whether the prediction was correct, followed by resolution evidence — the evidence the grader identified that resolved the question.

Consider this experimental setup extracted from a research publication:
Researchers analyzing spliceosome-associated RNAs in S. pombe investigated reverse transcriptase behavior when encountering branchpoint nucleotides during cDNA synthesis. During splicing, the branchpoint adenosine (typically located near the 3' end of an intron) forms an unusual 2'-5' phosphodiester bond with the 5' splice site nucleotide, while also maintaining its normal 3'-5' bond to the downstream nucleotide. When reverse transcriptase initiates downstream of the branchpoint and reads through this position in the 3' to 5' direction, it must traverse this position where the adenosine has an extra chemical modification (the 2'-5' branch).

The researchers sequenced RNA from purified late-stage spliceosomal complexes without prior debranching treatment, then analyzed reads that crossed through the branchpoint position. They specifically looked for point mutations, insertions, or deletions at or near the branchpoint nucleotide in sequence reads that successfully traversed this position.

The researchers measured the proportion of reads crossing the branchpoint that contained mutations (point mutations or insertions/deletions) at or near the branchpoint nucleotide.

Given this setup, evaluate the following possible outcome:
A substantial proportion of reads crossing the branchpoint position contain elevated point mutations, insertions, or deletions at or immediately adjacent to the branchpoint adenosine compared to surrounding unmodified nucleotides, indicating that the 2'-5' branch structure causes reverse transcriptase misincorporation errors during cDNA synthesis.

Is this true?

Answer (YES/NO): YES